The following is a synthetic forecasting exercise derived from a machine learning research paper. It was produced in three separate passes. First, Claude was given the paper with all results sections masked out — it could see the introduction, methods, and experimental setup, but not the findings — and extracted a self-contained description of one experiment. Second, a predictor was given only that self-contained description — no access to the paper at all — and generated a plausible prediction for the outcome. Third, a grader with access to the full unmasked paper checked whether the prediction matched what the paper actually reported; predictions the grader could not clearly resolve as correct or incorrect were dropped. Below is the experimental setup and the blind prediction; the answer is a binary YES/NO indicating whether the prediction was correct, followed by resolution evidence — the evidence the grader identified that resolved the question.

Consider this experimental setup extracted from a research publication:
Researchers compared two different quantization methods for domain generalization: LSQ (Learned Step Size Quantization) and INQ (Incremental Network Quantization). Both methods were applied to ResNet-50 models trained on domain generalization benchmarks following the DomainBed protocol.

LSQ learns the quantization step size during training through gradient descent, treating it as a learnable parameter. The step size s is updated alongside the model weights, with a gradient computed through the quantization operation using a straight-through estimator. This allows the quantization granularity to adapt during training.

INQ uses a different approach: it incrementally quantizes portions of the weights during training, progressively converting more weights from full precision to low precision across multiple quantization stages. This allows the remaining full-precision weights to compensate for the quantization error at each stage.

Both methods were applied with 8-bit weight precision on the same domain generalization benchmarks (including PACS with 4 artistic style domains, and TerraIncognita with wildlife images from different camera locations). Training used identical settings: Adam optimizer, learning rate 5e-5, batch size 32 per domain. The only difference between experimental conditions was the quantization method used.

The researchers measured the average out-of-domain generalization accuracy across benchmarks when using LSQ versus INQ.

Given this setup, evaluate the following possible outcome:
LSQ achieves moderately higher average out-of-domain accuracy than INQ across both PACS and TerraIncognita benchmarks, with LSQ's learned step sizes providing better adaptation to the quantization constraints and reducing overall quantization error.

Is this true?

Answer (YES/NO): NO